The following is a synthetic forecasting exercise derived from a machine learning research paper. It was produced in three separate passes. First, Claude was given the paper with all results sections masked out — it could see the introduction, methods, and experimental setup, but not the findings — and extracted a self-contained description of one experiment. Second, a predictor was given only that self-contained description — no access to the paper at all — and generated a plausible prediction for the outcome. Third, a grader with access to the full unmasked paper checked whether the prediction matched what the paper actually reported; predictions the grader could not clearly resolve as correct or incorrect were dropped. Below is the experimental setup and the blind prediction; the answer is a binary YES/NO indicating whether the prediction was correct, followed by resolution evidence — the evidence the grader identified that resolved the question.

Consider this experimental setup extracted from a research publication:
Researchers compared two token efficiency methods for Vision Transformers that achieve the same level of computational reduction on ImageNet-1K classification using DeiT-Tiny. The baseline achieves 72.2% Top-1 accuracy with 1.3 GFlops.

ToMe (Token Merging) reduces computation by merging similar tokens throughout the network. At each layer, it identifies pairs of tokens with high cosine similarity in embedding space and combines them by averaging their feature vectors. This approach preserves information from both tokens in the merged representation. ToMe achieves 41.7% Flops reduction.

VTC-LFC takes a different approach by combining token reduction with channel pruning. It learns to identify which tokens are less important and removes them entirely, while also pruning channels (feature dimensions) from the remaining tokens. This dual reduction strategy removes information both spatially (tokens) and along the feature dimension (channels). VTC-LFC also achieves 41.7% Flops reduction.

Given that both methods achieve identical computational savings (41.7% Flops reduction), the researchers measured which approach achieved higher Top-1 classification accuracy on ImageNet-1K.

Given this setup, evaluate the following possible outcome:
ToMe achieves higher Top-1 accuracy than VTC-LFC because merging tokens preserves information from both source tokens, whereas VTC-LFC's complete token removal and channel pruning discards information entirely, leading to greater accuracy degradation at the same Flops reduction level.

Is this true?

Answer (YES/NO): YES